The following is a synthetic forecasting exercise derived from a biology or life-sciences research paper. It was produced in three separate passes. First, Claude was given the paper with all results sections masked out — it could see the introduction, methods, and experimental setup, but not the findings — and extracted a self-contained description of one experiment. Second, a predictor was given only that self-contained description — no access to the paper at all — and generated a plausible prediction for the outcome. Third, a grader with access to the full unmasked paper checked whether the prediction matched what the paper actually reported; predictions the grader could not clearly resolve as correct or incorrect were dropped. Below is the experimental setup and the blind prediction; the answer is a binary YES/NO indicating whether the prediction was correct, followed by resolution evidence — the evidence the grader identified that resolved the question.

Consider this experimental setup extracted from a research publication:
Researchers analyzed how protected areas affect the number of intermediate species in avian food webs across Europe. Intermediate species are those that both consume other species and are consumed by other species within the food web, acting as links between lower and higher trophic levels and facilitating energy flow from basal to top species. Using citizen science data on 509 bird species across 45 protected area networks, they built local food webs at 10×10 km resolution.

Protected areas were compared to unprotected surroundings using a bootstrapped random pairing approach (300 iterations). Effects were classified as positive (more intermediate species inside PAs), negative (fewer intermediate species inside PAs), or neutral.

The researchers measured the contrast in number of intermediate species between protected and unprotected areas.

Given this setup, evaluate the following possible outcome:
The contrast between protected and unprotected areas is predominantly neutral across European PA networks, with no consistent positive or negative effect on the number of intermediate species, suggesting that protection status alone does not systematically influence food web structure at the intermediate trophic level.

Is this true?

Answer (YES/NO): NO